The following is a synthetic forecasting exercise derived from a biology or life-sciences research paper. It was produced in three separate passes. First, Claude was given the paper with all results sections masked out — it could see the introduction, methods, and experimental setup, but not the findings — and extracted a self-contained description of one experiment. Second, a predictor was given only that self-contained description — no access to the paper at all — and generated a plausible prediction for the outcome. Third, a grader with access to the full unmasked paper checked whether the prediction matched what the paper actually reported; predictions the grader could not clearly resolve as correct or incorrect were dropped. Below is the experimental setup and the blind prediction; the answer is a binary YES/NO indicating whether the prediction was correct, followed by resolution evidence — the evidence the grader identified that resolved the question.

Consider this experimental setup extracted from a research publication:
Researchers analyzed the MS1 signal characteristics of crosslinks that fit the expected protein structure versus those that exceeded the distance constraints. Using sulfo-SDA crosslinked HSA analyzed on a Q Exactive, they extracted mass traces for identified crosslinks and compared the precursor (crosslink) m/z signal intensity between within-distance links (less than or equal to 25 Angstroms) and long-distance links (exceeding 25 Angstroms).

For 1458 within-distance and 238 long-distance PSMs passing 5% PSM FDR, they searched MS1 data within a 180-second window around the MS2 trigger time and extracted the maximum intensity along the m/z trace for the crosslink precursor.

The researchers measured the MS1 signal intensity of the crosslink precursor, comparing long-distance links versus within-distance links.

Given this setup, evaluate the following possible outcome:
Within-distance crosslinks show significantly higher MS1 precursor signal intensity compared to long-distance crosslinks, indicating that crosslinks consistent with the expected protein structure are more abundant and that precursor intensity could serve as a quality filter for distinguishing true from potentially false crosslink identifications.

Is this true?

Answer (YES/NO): YES